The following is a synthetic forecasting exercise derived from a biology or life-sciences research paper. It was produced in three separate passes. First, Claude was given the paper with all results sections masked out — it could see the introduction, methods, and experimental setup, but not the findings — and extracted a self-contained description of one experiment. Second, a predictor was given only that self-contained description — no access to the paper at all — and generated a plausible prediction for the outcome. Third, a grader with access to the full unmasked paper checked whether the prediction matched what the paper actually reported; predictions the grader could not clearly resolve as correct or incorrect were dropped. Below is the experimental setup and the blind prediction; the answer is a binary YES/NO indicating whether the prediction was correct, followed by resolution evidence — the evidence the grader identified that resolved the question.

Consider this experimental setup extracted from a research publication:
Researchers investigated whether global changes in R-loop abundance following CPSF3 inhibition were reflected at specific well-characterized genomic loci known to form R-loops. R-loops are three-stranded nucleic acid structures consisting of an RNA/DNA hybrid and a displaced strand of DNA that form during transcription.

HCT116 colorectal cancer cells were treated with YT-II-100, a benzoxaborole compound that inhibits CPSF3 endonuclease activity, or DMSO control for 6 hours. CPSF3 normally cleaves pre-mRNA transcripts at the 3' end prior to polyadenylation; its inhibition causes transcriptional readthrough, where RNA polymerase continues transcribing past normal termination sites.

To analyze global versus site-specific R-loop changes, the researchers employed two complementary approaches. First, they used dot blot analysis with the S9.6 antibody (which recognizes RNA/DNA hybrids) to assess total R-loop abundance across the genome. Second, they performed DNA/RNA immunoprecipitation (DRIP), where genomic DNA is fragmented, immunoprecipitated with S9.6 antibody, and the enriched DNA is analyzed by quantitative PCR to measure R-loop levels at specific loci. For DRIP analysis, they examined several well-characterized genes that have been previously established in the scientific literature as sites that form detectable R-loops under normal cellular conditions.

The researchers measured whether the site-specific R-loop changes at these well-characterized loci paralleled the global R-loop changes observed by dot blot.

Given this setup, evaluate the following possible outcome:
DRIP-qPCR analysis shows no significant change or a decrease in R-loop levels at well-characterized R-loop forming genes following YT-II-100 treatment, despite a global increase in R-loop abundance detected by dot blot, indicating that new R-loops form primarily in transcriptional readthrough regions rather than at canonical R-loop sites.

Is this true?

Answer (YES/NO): YES